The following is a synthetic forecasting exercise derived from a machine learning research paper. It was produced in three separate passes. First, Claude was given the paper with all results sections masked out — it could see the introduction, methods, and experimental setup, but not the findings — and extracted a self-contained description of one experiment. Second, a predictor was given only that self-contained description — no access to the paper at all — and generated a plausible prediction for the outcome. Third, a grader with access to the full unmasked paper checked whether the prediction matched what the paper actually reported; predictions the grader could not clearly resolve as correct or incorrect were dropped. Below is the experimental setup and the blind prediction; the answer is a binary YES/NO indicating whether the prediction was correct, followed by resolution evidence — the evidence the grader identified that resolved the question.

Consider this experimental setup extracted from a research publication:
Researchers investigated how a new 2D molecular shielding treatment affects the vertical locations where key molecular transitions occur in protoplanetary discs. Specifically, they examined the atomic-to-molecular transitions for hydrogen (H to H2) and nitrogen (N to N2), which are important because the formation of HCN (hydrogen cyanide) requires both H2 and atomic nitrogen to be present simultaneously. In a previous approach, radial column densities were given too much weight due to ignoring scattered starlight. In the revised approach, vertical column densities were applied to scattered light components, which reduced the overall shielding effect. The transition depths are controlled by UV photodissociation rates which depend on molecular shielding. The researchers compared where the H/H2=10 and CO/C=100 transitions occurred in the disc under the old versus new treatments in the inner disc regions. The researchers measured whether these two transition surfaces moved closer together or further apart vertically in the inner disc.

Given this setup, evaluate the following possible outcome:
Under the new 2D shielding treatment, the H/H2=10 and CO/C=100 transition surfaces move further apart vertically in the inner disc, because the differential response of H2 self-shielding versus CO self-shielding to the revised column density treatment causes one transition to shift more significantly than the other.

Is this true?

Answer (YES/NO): YES